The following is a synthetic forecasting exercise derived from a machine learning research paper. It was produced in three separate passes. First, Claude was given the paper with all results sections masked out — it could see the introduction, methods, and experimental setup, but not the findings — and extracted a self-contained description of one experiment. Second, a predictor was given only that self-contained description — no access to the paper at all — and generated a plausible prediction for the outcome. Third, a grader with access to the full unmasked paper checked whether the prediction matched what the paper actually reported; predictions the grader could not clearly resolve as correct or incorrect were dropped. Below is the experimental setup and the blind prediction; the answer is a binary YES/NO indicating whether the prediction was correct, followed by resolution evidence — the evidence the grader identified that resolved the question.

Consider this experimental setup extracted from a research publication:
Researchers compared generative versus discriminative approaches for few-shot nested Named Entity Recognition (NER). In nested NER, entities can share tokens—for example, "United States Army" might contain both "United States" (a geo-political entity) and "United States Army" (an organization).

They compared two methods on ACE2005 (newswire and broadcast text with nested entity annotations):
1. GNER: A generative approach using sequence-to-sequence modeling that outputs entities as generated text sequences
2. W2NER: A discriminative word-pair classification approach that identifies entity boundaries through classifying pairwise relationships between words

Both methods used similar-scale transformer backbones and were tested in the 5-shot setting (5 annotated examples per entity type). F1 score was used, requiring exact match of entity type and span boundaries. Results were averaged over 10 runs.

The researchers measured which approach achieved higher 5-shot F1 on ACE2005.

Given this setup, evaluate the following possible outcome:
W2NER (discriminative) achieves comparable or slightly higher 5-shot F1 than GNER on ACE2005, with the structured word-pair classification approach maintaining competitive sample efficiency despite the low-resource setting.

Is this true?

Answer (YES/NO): NO